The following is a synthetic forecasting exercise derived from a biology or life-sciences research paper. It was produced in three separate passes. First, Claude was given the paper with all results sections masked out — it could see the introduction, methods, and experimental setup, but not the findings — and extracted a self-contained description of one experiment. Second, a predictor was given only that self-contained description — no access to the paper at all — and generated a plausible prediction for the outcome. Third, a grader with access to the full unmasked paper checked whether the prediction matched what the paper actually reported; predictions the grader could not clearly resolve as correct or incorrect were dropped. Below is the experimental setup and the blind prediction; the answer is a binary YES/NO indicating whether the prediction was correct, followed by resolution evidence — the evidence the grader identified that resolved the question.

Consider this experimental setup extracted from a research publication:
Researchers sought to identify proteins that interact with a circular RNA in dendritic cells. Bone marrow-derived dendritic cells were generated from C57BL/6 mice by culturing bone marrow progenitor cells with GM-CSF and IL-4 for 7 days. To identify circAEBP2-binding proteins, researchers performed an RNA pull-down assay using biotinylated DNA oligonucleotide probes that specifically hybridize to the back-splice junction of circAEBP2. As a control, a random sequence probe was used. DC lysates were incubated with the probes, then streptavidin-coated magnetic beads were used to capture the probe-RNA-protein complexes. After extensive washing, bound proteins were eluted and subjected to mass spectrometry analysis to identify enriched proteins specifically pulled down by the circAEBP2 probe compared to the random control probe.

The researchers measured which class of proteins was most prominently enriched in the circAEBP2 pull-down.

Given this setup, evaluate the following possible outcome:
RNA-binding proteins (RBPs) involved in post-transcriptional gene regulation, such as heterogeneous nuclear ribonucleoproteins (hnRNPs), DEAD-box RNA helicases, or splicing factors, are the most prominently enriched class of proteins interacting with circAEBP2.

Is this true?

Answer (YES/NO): YES